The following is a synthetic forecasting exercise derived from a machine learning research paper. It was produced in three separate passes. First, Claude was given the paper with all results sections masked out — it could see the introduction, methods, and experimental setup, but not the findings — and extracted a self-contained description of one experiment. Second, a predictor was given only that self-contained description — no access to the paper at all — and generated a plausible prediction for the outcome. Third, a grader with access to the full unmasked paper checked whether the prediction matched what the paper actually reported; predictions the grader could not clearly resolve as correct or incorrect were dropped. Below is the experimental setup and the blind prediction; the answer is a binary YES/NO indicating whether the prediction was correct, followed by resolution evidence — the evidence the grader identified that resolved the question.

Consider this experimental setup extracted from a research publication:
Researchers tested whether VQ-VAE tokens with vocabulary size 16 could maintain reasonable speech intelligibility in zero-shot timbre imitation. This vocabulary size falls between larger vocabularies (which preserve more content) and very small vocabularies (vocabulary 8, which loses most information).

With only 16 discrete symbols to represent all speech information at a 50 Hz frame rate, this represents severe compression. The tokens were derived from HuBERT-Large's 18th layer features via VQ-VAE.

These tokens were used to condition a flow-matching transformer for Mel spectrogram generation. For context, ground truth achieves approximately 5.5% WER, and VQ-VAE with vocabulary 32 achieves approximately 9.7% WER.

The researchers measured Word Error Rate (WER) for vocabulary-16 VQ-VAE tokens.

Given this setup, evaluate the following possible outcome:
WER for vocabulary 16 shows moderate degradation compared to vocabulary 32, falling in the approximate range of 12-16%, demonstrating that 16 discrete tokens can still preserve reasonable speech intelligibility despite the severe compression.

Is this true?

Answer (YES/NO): YES